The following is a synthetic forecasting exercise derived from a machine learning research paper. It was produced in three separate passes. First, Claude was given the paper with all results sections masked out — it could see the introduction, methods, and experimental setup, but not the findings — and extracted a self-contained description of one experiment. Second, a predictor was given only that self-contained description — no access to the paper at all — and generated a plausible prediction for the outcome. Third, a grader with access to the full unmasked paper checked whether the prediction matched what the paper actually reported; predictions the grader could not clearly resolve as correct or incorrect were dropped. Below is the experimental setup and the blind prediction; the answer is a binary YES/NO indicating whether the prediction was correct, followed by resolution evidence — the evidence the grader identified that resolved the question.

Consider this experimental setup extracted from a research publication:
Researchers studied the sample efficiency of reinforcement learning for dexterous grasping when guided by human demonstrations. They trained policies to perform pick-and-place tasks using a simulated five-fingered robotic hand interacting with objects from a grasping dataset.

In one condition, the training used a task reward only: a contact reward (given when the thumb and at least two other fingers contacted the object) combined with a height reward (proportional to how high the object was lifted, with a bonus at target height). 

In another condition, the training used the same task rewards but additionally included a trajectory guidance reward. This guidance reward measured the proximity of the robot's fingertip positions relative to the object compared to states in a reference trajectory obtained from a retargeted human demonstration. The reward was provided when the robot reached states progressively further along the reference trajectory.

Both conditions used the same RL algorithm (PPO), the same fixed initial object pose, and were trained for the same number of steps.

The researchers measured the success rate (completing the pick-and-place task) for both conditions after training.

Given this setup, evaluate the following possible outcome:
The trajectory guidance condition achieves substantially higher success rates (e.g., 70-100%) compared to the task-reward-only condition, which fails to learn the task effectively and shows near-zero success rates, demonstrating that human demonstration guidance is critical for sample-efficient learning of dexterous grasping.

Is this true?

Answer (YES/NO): NO